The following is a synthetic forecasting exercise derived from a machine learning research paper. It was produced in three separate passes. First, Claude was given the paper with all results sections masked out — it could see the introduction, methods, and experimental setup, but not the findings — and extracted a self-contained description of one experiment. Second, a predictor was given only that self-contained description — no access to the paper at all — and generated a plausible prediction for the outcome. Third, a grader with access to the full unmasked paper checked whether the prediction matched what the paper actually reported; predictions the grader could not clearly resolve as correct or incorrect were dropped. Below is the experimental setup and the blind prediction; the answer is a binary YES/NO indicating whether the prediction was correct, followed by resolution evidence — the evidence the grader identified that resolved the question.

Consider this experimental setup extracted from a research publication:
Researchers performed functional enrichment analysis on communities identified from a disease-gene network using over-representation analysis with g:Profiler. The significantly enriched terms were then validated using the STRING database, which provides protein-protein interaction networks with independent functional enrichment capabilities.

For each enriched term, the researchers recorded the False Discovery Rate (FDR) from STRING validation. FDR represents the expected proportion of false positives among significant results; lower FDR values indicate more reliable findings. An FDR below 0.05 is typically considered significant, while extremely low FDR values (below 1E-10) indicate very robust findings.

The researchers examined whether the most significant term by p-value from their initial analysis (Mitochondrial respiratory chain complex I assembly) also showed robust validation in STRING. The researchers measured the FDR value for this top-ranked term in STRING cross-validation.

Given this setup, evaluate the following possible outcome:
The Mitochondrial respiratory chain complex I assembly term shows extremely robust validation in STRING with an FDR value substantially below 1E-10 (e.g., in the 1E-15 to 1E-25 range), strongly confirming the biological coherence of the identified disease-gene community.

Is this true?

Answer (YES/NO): NO